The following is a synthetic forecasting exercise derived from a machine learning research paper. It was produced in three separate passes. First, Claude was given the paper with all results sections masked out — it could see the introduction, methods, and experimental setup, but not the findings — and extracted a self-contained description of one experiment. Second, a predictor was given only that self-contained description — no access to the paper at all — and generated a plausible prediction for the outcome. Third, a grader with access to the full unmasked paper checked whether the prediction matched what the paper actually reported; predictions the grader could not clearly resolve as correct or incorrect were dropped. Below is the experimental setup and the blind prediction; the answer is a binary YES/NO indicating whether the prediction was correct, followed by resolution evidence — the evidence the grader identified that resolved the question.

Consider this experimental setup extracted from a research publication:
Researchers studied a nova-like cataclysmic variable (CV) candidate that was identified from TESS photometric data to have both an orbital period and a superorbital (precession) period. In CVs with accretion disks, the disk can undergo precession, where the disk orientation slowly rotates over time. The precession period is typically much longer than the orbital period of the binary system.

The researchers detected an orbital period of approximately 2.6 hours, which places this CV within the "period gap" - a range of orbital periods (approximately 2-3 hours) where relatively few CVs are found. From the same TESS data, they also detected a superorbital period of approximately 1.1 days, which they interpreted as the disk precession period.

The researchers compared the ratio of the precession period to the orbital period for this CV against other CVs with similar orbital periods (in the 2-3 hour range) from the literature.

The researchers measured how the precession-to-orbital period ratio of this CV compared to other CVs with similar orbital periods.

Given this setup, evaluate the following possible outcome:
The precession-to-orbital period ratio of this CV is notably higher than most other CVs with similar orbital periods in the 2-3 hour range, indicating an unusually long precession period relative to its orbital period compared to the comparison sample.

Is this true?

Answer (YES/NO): NO